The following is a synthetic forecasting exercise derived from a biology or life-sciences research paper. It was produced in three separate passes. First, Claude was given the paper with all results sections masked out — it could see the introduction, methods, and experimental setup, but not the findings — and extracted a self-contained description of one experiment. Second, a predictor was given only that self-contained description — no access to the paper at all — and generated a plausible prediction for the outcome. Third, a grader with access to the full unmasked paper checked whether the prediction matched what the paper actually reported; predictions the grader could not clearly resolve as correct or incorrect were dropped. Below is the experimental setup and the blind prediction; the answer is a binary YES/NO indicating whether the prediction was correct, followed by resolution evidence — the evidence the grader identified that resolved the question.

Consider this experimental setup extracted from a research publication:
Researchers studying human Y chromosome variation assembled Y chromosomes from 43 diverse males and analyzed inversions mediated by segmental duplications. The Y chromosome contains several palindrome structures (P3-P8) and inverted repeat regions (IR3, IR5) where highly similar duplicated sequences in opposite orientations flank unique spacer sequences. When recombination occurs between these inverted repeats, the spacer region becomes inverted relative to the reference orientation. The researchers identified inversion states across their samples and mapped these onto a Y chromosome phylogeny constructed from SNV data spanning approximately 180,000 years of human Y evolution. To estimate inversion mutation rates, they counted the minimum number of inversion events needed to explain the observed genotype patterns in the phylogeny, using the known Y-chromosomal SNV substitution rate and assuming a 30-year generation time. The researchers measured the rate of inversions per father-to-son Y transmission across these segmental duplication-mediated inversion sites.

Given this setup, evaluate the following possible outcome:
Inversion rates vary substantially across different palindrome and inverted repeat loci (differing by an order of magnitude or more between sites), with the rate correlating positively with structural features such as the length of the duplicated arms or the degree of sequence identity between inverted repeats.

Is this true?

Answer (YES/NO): NO